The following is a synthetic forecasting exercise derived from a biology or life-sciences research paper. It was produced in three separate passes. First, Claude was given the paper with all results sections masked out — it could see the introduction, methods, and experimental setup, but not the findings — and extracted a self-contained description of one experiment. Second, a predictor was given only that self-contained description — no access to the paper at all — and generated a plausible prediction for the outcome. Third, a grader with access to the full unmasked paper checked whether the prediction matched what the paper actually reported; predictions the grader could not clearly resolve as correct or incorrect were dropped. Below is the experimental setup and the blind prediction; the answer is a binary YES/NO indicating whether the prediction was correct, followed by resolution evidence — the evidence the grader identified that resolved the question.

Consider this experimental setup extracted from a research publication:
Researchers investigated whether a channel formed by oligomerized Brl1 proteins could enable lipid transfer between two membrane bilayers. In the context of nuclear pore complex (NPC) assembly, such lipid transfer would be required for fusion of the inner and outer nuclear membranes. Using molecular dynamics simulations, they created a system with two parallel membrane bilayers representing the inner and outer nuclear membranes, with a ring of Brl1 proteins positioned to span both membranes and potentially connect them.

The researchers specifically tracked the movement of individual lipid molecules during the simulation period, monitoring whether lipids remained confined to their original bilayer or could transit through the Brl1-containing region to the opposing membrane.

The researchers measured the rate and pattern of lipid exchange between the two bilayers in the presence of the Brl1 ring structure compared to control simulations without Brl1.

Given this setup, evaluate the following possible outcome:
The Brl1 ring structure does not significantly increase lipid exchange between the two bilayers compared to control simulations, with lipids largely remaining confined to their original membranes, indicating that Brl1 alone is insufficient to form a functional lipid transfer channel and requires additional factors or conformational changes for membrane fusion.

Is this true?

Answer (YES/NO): YES